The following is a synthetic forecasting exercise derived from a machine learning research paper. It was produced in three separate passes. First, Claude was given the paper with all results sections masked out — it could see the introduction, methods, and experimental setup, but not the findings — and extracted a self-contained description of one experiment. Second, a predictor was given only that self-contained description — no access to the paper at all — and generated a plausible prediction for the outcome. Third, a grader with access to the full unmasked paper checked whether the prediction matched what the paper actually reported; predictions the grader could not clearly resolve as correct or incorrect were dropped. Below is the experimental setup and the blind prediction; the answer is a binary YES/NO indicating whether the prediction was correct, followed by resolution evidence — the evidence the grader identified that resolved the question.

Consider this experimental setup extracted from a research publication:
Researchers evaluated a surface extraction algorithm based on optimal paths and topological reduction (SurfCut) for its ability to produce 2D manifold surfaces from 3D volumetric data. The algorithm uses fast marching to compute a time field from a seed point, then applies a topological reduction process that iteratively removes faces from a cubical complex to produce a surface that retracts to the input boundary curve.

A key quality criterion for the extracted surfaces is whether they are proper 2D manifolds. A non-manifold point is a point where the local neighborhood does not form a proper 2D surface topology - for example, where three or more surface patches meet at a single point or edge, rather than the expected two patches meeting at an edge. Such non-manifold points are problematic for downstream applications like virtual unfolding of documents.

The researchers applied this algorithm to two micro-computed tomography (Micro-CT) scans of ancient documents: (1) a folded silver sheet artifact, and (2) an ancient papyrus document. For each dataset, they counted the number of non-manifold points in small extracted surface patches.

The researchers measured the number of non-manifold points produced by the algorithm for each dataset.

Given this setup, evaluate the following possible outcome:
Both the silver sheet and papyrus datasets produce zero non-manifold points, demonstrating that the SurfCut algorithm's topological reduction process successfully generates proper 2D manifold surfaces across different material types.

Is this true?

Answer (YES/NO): NO